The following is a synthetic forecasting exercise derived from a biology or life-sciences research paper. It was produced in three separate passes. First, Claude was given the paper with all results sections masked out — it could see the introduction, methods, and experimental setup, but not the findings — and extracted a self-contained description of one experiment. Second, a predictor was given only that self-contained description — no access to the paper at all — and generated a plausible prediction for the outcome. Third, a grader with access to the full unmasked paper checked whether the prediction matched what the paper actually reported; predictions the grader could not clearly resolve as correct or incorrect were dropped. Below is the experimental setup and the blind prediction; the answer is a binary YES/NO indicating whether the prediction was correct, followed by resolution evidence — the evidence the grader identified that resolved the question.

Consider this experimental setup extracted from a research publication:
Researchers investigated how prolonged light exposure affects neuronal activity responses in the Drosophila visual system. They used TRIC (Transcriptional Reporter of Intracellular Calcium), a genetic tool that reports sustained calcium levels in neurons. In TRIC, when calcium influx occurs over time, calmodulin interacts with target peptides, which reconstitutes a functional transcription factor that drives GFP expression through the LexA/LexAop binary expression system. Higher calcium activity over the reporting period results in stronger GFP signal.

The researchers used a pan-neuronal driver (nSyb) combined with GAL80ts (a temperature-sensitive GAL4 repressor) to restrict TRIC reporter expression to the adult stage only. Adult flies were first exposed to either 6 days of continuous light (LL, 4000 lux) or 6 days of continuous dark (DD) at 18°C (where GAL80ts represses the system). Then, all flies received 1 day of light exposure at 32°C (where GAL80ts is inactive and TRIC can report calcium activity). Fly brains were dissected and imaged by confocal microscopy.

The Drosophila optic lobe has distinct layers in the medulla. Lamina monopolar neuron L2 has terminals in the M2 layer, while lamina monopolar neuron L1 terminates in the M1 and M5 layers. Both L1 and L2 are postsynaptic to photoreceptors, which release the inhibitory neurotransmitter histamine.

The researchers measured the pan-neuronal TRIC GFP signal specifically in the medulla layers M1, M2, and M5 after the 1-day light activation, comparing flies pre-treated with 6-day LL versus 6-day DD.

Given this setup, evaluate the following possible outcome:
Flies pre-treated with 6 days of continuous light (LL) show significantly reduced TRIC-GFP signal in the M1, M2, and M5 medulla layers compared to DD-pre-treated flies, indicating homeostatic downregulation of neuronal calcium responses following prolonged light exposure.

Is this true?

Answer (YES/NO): NO